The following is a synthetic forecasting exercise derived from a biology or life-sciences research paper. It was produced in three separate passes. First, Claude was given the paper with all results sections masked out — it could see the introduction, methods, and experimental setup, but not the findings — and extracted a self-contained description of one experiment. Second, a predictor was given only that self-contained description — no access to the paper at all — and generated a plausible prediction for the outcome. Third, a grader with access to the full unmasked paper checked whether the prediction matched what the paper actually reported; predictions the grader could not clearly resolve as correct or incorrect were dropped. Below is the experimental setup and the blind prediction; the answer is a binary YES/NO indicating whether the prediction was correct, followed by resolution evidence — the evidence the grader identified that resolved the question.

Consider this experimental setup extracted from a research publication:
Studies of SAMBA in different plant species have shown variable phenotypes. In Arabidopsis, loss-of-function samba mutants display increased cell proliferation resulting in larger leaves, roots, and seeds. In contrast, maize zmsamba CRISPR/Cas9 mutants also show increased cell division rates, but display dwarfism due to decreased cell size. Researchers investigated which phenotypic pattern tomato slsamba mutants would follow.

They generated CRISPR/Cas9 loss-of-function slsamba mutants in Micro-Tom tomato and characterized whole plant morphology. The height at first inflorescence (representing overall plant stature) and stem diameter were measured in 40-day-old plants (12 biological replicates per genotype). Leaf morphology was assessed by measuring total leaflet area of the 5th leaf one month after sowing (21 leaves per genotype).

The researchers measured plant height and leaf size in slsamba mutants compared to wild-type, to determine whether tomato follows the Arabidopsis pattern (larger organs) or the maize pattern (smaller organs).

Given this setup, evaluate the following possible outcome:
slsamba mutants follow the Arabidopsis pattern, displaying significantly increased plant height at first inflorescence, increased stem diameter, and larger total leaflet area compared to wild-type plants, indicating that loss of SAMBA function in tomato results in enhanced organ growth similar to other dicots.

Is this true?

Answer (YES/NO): NO